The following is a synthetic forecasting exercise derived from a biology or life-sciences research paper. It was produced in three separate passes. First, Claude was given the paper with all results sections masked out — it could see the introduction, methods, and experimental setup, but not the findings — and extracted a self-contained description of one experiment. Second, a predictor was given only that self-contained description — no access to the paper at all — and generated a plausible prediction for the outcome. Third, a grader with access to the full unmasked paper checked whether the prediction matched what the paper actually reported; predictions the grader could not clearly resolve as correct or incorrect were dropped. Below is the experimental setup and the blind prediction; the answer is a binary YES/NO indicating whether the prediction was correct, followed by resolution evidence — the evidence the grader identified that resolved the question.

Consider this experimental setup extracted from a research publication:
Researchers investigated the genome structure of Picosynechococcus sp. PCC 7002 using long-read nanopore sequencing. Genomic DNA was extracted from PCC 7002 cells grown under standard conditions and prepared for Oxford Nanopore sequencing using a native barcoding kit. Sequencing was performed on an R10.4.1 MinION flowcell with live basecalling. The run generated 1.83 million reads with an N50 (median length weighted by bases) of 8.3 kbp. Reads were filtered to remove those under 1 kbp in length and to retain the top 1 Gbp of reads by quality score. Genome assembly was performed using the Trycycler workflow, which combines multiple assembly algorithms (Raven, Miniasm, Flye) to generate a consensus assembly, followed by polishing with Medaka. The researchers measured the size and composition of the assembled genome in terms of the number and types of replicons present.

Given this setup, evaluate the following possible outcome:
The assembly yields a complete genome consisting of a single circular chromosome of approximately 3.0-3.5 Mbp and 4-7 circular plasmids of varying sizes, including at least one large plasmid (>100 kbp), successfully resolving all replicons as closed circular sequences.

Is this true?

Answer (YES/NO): YES